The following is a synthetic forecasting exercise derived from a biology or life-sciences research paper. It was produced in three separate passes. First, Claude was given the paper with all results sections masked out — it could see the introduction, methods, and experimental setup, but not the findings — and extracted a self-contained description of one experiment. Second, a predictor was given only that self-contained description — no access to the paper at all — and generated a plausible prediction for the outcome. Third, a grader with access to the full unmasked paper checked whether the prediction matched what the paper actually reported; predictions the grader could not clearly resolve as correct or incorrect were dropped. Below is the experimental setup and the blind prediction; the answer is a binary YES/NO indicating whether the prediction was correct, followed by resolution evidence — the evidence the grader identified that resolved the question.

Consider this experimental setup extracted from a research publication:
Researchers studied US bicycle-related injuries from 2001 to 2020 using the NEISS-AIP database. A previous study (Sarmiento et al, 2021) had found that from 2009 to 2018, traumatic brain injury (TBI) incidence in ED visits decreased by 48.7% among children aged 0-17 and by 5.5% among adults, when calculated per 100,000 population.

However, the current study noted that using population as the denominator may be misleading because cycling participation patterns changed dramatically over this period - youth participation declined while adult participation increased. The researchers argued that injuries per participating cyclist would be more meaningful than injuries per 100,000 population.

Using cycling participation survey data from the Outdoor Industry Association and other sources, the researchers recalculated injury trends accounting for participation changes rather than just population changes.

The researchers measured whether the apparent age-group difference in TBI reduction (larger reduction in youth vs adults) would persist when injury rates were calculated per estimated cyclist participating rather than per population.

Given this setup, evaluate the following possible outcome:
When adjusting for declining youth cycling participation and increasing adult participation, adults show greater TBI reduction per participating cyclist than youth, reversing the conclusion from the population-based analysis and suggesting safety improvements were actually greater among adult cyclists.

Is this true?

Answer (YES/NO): NO